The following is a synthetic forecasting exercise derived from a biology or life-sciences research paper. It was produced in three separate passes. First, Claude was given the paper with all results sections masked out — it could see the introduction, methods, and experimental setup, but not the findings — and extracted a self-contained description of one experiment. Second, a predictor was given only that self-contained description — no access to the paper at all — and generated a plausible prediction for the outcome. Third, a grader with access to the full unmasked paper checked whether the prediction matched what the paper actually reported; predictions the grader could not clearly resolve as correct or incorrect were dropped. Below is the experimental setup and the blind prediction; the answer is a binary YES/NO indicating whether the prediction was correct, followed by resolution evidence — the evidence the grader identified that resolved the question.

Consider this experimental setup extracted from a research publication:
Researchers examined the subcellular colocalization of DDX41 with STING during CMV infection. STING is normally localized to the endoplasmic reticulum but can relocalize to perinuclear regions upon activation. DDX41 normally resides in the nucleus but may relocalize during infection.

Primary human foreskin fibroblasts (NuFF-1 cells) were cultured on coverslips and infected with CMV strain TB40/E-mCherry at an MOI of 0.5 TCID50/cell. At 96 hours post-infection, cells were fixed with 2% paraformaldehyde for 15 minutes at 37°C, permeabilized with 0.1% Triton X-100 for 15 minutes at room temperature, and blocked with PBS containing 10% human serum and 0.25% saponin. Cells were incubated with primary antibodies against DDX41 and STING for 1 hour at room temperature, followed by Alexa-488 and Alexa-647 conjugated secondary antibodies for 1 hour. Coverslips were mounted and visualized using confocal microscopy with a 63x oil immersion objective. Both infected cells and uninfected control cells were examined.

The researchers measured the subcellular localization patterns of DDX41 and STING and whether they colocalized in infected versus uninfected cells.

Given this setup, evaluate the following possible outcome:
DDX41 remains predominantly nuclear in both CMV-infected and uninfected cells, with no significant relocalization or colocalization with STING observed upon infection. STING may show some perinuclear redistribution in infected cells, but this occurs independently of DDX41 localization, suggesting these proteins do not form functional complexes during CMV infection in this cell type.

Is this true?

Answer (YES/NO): NO